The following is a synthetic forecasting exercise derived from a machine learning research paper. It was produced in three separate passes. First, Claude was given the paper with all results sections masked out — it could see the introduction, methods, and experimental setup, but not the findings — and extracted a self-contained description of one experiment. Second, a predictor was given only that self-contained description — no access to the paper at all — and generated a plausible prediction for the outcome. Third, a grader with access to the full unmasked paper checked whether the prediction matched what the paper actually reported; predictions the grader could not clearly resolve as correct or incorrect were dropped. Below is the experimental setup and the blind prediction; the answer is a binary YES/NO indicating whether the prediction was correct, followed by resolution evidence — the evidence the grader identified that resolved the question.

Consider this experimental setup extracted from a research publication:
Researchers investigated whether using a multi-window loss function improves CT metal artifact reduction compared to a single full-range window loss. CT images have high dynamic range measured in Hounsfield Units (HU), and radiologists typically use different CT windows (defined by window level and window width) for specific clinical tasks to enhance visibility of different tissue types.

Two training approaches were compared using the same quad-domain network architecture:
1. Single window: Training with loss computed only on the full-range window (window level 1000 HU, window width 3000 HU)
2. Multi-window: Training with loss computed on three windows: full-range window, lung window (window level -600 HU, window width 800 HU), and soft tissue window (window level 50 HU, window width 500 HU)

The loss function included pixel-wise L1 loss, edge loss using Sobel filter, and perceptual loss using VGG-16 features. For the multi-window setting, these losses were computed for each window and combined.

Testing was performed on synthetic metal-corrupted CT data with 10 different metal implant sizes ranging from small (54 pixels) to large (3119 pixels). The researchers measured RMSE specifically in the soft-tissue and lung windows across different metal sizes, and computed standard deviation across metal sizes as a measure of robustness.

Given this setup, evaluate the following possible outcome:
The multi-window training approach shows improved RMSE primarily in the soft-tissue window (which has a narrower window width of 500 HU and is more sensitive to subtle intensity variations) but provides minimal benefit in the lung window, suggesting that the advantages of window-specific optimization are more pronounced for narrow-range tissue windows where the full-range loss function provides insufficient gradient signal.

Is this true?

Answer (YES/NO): NO